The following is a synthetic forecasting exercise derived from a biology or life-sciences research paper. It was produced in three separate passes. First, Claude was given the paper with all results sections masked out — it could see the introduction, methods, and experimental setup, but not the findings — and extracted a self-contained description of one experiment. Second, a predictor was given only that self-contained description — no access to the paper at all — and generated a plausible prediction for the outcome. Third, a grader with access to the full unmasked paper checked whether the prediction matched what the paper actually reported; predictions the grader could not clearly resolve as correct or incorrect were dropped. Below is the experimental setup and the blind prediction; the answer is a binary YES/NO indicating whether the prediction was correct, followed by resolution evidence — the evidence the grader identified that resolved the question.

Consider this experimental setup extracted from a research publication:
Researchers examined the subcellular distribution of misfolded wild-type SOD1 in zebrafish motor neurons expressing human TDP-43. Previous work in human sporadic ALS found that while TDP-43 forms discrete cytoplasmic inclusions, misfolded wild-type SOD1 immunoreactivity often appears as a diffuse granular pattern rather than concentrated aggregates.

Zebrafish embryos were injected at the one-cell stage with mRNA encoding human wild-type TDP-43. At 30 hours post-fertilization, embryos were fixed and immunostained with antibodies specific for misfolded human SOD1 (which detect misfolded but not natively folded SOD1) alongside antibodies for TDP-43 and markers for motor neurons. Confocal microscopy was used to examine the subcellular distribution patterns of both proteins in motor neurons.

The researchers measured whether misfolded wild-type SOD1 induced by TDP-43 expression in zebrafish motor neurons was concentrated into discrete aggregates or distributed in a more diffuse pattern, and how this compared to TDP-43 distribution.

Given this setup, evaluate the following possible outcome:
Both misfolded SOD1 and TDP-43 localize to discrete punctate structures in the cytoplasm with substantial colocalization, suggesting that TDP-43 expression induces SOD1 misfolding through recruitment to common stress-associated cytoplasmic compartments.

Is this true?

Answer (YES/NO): NO